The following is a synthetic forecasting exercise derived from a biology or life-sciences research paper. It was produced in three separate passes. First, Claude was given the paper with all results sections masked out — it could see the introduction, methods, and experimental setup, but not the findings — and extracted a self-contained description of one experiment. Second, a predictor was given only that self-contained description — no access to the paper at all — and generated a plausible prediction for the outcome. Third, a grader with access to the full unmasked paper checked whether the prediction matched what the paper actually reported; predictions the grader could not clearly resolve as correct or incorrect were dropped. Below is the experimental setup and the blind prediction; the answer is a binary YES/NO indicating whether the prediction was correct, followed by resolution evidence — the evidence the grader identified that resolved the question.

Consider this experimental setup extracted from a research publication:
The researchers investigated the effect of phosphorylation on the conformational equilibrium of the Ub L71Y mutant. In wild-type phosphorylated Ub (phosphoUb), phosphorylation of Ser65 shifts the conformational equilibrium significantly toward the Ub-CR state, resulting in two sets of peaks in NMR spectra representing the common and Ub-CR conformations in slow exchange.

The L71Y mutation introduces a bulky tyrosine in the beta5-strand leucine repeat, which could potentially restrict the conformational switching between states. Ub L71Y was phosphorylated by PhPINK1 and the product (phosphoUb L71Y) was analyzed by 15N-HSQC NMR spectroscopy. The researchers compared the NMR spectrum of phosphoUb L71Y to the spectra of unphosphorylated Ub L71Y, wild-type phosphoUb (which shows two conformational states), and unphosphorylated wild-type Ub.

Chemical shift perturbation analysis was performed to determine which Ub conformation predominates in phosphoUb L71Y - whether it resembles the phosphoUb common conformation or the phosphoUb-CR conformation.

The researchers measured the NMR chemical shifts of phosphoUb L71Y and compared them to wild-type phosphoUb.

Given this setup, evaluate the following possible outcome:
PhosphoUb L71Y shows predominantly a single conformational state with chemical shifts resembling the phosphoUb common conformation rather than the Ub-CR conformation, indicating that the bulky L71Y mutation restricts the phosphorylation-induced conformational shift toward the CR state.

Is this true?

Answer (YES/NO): YES